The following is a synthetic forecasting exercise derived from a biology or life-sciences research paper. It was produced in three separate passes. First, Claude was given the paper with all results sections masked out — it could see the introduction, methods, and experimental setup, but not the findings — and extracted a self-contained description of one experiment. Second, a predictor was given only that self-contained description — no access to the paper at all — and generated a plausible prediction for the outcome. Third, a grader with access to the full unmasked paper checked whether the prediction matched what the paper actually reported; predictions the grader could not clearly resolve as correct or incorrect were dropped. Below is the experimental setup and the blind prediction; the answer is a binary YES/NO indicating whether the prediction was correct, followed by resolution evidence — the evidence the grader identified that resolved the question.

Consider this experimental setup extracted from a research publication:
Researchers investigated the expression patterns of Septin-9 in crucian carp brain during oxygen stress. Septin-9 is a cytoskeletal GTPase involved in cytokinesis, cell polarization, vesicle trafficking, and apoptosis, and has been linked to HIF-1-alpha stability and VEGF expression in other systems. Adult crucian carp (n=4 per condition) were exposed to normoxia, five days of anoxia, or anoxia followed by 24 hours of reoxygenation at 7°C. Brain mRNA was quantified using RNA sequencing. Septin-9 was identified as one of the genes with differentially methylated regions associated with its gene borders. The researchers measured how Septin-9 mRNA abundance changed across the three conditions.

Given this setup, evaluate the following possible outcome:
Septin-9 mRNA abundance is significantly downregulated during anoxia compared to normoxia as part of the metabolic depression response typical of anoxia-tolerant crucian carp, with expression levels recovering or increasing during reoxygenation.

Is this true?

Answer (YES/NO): YES